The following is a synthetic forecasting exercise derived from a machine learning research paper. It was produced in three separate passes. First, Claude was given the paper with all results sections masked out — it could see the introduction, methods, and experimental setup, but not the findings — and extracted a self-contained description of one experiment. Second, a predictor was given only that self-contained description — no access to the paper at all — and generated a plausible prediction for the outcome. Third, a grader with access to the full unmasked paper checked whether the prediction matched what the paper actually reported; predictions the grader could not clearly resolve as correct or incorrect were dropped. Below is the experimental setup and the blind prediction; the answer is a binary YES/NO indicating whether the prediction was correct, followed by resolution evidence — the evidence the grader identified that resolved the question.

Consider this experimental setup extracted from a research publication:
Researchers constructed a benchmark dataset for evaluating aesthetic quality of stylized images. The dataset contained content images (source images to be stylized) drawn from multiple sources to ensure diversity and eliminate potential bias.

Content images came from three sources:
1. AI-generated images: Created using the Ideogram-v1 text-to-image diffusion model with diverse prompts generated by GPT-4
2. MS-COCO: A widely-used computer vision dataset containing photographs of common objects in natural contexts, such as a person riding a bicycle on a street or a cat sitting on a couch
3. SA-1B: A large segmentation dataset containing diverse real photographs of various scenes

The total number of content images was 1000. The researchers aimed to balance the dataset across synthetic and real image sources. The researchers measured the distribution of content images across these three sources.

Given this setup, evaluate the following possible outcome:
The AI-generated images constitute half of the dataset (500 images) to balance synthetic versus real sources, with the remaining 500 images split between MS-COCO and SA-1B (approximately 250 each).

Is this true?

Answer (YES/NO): YES